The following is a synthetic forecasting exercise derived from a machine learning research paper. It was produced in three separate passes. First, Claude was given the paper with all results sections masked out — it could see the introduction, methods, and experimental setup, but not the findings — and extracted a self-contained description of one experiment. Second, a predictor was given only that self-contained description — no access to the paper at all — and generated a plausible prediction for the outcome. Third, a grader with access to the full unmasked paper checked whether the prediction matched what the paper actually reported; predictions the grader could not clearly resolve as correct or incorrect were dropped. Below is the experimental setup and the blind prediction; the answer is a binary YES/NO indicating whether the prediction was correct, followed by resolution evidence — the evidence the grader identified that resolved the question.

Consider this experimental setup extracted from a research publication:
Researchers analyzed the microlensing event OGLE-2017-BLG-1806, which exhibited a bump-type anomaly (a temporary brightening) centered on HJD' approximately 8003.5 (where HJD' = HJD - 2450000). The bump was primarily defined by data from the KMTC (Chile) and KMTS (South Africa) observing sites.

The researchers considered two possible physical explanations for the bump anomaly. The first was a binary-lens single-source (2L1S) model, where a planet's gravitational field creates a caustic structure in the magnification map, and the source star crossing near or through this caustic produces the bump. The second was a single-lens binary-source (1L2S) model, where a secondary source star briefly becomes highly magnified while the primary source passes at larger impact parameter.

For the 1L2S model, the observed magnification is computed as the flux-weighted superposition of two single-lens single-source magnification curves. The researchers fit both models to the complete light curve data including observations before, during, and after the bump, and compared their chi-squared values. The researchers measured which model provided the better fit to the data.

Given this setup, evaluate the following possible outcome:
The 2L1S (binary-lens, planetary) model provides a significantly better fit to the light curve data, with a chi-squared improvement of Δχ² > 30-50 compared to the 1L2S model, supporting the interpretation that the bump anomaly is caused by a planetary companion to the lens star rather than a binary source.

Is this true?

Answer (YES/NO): YES